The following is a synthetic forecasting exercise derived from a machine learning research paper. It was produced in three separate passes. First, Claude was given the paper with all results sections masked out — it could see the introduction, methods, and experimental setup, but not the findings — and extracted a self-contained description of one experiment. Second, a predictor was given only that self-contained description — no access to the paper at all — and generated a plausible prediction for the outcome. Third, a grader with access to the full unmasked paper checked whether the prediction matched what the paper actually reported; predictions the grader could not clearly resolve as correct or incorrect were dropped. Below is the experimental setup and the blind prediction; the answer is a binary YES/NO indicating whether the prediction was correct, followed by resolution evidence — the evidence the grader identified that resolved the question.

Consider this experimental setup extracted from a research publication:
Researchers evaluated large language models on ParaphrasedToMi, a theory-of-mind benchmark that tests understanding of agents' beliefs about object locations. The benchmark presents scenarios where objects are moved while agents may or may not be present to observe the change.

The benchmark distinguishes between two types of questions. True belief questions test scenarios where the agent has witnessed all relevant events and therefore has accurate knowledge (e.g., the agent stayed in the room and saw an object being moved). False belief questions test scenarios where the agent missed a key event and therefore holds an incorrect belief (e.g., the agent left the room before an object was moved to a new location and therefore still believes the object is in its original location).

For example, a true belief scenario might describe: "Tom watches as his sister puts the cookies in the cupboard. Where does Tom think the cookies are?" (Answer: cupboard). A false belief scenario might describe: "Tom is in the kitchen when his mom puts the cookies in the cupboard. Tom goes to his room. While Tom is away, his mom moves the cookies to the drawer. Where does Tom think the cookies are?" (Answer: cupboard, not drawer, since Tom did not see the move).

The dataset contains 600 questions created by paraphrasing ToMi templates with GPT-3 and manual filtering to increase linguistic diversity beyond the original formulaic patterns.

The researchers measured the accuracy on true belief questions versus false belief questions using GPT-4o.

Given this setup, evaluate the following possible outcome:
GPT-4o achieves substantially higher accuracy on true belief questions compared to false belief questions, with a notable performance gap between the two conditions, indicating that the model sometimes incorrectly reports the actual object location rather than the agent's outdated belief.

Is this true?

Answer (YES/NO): YES